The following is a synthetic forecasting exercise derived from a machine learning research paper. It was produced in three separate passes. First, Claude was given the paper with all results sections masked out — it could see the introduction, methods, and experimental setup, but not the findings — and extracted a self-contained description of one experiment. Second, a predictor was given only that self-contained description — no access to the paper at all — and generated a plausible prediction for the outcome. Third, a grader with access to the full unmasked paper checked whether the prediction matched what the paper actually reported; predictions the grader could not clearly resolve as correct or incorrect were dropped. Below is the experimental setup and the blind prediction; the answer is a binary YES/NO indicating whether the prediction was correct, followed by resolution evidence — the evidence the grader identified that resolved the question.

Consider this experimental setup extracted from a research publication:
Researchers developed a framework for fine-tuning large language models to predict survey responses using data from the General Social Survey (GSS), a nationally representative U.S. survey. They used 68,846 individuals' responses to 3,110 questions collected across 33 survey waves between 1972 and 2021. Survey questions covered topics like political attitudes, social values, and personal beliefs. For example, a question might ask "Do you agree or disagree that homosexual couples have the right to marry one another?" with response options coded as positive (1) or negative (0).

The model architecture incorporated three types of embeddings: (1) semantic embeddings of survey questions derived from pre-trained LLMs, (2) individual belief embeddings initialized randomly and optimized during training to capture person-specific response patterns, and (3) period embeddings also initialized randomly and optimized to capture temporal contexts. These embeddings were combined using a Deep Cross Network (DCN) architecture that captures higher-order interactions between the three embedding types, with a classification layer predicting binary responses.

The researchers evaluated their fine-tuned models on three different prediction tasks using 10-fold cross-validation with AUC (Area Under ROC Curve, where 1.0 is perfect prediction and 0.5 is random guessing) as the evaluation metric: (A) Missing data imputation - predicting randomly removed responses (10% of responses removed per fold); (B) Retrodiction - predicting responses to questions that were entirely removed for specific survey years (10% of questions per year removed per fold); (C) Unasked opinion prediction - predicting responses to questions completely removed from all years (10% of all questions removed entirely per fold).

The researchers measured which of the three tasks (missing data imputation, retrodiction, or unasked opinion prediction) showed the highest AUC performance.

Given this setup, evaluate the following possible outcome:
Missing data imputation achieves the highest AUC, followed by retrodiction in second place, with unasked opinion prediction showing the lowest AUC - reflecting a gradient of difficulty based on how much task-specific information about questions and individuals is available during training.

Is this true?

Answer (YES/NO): YES